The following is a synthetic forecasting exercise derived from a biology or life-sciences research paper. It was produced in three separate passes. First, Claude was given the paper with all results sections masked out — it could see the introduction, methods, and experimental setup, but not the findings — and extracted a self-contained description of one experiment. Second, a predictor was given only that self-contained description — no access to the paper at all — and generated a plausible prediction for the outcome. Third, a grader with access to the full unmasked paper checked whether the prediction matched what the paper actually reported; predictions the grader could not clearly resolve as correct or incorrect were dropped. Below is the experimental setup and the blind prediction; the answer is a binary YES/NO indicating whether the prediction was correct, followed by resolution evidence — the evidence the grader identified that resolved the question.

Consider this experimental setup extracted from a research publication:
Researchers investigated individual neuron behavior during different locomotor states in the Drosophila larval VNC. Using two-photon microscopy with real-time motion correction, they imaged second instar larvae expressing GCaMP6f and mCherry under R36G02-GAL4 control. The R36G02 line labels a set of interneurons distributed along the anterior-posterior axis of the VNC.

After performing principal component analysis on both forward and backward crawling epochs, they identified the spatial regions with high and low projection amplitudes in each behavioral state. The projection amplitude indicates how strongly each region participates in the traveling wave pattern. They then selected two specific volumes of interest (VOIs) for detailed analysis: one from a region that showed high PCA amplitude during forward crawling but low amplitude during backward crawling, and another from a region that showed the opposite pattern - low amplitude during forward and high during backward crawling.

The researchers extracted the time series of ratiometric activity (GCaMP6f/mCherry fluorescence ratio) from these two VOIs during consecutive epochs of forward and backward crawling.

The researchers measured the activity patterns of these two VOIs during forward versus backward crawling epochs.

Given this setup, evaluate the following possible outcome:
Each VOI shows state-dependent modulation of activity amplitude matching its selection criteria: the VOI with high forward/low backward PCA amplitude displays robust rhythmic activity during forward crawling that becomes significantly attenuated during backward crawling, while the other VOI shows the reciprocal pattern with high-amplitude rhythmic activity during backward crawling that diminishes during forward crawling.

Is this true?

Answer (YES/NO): YES